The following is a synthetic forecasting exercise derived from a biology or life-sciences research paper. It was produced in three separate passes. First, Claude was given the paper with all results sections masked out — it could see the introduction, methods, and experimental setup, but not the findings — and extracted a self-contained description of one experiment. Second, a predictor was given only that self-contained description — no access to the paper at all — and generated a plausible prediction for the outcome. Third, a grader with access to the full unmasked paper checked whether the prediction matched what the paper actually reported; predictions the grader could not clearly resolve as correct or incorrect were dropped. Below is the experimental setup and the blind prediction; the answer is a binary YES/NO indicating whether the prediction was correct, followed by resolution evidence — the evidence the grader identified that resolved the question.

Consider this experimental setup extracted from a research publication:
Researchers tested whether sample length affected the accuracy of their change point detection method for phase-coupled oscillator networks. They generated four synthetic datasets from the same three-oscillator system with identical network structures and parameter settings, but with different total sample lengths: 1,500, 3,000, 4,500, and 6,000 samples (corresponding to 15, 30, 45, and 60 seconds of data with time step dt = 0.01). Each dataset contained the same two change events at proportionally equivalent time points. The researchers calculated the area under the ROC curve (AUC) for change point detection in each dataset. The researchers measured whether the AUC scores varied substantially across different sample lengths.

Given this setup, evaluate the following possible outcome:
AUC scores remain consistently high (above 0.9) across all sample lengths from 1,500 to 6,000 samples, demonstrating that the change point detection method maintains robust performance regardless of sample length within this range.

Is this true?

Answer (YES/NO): YES